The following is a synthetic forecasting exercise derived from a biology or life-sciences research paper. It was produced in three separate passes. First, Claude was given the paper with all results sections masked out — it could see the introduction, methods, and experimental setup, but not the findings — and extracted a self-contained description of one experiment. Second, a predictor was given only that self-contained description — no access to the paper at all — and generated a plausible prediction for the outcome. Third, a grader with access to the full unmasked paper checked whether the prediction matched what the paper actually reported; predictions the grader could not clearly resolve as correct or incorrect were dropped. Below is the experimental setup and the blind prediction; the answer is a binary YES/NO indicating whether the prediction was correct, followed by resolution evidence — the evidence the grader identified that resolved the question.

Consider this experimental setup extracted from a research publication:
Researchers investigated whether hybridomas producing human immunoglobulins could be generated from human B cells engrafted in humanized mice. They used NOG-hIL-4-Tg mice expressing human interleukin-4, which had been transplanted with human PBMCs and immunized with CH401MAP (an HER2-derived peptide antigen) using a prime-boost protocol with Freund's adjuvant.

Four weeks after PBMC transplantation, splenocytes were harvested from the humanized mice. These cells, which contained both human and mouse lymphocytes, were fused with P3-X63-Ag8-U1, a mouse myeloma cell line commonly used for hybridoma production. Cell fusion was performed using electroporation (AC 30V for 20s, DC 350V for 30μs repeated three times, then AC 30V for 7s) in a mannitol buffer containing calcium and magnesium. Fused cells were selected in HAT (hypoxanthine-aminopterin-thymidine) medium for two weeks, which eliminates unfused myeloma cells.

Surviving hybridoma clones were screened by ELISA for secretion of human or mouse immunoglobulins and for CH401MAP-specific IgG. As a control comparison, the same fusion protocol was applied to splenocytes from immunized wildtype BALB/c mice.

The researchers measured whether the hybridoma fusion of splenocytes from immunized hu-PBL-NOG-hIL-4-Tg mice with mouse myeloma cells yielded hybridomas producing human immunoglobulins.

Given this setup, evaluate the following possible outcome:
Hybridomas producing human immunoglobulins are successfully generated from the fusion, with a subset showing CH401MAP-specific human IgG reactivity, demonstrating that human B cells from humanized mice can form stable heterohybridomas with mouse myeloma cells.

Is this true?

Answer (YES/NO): YES